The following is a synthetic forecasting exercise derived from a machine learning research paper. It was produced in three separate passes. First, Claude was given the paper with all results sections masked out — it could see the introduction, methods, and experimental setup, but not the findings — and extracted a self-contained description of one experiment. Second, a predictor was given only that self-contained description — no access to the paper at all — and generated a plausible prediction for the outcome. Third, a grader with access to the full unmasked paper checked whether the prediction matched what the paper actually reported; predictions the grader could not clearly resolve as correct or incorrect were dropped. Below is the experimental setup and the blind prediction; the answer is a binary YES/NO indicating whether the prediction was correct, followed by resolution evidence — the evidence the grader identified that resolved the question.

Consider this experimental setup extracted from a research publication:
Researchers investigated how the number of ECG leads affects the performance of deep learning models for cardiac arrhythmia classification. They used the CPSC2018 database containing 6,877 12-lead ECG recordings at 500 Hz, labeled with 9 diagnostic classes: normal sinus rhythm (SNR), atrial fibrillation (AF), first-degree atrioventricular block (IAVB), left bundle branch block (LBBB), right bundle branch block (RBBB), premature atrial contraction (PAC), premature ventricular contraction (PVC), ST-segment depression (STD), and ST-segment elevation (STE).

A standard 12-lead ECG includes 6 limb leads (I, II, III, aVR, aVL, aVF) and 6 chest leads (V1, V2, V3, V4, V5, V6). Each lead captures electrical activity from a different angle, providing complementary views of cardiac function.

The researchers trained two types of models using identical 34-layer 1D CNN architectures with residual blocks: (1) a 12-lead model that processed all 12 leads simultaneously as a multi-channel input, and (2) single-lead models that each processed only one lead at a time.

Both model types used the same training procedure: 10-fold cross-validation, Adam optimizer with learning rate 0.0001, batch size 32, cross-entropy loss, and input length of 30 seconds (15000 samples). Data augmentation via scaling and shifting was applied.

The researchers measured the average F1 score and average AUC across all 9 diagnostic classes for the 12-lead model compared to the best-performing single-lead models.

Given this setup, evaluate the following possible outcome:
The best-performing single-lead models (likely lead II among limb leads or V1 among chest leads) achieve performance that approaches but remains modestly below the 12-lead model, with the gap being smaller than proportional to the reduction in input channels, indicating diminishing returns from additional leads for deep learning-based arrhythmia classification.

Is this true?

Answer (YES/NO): NO